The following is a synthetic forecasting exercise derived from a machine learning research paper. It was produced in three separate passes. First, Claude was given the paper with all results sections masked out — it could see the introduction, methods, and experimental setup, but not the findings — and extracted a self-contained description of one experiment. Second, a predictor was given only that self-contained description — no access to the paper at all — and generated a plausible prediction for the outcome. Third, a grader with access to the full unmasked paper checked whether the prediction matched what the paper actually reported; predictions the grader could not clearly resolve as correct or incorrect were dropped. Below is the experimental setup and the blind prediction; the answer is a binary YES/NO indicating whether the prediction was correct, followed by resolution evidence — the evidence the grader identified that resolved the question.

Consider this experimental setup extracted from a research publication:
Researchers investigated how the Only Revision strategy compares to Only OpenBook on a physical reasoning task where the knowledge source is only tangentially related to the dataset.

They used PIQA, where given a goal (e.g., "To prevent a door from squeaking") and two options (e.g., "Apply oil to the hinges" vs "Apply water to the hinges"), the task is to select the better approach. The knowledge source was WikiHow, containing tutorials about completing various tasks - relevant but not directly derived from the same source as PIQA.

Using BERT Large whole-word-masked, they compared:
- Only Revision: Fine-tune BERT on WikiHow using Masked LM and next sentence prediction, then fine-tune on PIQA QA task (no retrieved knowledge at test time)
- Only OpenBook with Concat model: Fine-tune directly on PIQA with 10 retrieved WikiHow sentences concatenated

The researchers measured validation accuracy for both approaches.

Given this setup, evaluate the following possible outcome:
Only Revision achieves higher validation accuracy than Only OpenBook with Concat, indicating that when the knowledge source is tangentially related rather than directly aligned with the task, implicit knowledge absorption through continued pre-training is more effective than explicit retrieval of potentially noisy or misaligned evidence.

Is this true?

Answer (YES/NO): YES